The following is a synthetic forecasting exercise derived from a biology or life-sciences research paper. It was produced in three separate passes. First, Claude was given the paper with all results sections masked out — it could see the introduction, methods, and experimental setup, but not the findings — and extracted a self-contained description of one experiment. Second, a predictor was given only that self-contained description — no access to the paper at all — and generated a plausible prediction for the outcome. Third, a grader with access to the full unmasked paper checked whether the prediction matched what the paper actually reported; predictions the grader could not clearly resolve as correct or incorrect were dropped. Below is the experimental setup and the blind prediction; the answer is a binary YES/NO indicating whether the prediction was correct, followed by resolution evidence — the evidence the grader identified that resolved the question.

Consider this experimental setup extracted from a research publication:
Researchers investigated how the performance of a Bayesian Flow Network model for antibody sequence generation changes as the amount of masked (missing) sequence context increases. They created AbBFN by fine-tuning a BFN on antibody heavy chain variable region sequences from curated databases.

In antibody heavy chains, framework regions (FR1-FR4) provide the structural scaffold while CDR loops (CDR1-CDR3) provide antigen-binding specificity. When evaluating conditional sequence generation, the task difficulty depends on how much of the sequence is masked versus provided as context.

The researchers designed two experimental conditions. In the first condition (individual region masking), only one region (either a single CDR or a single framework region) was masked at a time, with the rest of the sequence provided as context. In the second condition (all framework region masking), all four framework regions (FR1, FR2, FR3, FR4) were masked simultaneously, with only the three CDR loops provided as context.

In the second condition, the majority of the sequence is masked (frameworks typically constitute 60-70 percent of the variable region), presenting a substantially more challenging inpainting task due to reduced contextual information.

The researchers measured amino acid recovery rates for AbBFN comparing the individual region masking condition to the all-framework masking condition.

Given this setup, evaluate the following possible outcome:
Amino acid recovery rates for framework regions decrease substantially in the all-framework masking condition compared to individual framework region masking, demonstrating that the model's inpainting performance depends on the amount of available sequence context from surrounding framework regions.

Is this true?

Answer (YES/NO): NO